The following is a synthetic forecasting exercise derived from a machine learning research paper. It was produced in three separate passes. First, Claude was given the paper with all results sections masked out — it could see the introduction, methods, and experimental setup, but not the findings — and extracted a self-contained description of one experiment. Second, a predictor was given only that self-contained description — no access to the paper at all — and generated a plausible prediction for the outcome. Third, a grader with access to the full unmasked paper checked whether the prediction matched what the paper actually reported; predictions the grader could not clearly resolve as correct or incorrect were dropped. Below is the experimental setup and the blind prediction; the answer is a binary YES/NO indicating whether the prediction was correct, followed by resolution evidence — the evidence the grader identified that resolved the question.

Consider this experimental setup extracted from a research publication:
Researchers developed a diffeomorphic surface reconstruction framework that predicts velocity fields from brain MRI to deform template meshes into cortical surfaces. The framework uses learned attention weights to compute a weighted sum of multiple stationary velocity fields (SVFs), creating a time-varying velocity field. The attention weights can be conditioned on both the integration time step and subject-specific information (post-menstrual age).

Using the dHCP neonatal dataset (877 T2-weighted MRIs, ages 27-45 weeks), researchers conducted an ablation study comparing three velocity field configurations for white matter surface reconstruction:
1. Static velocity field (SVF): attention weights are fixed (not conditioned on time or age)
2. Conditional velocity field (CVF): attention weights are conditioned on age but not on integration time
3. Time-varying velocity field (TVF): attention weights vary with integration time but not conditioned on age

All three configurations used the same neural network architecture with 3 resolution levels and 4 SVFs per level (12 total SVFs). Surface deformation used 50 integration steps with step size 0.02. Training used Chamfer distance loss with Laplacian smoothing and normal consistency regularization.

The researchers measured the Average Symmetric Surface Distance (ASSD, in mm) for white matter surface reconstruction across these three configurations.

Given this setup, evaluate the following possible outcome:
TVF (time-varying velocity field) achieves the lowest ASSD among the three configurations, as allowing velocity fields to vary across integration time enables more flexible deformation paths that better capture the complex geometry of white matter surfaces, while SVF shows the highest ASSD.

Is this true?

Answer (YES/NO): YES